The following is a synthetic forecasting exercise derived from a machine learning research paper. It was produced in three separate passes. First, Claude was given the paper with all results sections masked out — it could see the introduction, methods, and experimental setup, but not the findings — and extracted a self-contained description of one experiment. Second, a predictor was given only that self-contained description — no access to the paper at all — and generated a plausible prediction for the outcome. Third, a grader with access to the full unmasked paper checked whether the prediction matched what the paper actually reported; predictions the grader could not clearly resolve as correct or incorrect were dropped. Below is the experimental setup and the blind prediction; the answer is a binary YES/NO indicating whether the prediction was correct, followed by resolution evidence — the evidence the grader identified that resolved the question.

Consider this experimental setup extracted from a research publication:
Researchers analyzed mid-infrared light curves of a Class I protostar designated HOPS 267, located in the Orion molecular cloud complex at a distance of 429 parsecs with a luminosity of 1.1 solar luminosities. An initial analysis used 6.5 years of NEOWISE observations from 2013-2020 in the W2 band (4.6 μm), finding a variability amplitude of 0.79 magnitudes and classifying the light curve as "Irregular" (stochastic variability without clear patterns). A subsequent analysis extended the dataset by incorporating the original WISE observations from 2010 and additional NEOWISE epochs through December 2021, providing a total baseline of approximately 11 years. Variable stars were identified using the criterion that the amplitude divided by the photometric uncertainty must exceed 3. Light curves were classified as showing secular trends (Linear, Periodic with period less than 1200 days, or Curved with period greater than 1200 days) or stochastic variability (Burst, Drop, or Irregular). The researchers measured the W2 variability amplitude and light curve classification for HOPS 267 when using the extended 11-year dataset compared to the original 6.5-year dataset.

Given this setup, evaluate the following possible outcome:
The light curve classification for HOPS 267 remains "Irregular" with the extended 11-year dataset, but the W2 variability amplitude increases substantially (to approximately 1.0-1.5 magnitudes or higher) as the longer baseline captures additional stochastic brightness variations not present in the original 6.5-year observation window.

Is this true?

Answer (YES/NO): NO